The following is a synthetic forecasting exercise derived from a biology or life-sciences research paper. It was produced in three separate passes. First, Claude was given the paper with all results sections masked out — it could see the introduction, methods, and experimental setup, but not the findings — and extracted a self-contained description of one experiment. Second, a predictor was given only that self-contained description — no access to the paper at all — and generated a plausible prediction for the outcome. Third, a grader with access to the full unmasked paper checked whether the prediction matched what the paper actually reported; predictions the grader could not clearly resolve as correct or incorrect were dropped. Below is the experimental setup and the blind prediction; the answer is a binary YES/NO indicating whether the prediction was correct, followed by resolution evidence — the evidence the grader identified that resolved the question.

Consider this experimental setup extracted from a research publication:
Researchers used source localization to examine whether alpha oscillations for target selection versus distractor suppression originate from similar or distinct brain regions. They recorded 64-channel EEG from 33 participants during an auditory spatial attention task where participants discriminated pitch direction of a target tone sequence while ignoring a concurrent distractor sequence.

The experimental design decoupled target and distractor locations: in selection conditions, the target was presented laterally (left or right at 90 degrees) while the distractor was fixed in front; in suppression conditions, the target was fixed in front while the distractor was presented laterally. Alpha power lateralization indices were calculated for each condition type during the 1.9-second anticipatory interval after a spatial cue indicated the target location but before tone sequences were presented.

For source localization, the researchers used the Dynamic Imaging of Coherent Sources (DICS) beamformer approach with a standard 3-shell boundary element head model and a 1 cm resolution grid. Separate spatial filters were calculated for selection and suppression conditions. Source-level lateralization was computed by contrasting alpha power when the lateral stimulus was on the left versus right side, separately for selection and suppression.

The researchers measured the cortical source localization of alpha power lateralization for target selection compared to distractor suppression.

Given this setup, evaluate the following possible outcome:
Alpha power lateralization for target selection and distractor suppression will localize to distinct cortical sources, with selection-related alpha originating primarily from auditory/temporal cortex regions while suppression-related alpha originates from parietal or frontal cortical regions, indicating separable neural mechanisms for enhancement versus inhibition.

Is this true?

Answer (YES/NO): NO